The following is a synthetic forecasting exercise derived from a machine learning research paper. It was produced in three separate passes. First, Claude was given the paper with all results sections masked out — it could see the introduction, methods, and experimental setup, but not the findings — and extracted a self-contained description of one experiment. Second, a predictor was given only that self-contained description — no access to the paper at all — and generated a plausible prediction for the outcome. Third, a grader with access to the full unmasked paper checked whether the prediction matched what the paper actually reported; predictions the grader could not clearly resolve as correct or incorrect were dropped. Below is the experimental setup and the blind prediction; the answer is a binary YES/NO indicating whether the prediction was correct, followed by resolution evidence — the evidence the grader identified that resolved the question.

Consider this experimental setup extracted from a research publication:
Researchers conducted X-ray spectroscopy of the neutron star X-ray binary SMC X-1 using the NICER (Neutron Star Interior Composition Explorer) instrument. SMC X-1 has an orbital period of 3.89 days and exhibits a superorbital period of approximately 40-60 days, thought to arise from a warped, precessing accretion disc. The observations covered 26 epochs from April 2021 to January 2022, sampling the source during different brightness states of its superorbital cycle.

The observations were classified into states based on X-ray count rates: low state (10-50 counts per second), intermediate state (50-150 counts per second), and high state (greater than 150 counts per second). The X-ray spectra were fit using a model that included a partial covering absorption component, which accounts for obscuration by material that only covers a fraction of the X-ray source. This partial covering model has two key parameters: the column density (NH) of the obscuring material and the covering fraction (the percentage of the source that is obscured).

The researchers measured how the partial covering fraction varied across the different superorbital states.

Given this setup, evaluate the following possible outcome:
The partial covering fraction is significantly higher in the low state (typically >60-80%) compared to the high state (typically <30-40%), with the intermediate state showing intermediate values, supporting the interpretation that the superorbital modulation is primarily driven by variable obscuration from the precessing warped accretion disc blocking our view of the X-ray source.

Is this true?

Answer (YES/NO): YES